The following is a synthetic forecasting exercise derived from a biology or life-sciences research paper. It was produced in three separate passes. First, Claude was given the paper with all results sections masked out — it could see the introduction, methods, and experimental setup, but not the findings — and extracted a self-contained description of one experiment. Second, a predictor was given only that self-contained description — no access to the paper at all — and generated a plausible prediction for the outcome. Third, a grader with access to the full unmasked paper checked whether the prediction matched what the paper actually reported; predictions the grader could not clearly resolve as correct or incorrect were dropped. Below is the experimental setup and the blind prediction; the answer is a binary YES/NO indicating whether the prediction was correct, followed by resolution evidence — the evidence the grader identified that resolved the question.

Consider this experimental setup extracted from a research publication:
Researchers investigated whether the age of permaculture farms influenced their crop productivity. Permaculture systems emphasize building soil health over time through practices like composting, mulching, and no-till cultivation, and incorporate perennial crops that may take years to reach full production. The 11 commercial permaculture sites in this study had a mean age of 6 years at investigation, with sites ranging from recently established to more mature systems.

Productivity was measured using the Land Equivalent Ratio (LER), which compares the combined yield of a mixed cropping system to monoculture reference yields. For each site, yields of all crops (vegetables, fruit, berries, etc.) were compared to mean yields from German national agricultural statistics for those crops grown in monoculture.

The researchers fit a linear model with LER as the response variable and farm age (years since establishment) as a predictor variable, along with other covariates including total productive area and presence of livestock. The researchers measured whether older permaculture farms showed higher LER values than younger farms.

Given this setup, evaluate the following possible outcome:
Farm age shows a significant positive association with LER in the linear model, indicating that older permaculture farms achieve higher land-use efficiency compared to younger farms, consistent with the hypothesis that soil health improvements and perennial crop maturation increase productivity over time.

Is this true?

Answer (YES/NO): NO